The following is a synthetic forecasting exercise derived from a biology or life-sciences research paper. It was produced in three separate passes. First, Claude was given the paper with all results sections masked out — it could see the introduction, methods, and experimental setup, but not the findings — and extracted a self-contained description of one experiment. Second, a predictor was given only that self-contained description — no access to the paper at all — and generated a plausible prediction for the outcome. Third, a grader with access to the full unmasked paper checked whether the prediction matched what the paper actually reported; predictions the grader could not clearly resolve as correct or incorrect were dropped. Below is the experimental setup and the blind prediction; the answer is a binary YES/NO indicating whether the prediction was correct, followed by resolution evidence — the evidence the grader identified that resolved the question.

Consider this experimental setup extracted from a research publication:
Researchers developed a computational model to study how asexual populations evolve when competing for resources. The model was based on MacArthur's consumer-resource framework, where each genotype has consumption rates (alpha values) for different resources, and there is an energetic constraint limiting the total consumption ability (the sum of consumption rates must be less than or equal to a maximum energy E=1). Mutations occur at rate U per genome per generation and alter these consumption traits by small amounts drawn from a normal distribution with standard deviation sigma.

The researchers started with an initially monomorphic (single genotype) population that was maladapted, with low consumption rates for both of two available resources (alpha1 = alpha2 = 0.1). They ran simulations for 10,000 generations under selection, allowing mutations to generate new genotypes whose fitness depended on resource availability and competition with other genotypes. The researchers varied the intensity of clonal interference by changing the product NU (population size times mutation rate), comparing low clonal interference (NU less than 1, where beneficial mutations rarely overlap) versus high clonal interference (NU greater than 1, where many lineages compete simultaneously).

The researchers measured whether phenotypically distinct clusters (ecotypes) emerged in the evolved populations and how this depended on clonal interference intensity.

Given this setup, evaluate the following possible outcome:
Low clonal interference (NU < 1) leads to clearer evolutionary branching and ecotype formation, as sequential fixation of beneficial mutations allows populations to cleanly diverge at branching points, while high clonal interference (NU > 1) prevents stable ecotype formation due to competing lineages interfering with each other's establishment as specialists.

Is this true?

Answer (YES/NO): NO